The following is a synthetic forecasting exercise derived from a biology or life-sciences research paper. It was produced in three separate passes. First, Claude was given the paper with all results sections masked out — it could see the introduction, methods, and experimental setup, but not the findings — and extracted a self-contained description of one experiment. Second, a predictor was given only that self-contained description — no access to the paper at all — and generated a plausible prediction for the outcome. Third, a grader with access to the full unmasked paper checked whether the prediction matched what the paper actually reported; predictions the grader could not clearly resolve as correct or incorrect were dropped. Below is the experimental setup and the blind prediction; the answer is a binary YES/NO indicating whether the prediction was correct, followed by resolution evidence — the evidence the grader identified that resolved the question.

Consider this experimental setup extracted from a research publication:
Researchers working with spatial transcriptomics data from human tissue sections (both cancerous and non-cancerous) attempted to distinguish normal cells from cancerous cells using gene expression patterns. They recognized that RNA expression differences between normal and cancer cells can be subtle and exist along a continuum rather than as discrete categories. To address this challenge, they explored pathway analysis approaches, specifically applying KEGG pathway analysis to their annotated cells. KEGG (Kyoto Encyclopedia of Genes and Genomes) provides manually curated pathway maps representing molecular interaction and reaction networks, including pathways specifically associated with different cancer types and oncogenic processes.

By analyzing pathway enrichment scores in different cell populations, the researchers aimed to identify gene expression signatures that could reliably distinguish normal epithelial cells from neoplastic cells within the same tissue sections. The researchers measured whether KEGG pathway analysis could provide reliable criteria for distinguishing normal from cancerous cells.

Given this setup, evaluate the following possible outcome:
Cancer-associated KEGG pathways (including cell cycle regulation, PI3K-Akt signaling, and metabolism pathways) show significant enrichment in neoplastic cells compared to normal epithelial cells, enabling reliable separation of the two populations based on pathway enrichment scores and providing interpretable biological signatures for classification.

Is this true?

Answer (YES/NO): NO